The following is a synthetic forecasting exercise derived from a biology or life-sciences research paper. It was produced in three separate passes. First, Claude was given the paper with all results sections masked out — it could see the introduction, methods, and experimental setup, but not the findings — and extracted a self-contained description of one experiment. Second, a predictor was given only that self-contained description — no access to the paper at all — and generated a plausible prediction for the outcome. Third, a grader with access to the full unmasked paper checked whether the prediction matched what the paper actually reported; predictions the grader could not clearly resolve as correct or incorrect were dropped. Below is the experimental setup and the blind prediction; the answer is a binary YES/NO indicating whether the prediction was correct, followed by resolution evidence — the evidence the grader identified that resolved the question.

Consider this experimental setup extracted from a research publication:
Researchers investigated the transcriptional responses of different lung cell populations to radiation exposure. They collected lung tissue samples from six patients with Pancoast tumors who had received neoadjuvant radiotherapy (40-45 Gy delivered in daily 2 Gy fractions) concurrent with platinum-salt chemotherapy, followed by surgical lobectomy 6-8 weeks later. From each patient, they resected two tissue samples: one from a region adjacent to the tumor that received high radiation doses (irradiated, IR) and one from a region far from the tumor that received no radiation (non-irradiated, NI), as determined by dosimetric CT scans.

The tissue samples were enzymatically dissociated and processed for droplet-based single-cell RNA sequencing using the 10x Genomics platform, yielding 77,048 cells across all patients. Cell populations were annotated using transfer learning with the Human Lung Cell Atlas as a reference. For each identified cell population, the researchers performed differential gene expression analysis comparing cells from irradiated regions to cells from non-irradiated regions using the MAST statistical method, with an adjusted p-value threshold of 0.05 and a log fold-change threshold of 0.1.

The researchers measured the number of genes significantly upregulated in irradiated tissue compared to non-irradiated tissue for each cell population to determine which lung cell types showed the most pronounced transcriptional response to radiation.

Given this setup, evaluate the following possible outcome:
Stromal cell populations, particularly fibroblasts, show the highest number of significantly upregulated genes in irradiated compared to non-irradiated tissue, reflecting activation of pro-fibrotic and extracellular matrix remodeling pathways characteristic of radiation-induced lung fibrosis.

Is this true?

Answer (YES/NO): NO